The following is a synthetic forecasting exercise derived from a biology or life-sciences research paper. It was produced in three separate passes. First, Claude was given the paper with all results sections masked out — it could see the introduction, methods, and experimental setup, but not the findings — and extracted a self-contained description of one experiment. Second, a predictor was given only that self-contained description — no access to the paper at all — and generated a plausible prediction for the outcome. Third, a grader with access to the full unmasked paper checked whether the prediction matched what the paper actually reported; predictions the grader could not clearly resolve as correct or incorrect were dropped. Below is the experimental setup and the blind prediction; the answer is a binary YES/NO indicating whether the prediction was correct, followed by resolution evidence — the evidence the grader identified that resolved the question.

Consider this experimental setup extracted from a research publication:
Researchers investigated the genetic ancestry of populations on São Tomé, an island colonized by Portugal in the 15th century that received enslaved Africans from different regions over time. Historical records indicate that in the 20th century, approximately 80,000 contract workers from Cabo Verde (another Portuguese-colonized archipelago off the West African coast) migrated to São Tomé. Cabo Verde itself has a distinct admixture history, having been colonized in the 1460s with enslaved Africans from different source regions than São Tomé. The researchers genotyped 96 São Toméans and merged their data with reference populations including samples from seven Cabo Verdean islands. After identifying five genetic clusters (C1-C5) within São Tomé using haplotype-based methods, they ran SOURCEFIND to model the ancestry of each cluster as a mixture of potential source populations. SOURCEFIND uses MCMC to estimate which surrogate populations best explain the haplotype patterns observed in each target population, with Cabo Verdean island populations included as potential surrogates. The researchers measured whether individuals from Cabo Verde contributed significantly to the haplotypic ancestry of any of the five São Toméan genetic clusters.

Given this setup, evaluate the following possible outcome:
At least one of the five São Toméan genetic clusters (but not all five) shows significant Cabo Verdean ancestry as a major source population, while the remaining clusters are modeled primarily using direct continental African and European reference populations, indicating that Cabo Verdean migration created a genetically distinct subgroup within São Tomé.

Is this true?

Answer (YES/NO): YES